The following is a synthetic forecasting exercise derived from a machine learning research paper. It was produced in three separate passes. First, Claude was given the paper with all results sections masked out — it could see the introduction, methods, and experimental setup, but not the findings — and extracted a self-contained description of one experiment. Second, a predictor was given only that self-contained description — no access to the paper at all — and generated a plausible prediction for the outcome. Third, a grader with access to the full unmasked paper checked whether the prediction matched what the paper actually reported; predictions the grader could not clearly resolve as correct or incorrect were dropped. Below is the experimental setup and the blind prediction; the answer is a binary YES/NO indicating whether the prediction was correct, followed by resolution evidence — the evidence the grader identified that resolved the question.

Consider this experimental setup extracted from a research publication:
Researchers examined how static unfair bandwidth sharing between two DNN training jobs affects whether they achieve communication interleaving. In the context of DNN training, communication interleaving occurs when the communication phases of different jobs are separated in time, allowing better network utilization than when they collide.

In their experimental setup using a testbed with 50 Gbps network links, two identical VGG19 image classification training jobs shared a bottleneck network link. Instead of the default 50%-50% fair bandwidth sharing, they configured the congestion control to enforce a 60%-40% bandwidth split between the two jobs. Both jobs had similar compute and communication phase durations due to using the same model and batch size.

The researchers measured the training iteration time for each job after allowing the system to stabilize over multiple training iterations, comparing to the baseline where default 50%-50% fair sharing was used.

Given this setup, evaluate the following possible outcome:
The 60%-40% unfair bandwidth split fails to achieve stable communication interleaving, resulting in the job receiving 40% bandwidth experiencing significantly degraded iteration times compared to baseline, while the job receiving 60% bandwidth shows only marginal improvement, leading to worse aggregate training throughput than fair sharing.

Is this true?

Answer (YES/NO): NO